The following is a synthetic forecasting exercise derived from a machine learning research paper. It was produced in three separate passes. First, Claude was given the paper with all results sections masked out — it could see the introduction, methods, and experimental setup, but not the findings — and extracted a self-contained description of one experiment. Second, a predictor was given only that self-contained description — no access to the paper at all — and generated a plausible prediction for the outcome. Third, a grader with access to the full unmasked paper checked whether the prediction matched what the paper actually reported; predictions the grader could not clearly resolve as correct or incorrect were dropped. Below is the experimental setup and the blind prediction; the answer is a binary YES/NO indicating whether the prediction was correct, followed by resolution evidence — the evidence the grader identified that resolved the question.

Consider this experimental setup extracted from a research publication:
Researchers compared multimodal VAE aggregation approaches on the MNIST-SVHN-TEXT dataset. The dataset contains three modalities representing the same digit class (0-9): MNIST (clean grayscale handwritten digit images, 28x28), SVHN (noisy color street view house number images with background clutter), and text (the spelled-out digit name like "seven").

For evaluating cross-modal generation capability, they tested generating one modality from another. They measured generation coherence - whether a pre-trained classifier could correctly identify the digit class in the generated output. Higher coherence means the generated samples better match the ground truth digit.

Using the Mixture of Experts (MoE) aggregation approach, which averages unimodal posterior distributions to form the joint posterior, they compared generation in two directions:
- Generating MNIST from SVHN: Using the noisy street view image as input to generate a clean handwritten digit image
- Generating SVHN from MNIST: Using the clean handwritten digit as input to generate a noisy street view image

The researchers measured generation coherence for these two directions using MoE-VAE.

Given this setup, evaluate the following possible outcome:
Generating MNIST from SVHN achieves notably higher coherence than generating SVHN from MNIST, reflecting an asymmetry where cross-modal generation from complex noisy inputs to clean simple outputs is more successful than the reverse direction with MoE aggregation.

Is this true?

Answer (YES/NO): YES